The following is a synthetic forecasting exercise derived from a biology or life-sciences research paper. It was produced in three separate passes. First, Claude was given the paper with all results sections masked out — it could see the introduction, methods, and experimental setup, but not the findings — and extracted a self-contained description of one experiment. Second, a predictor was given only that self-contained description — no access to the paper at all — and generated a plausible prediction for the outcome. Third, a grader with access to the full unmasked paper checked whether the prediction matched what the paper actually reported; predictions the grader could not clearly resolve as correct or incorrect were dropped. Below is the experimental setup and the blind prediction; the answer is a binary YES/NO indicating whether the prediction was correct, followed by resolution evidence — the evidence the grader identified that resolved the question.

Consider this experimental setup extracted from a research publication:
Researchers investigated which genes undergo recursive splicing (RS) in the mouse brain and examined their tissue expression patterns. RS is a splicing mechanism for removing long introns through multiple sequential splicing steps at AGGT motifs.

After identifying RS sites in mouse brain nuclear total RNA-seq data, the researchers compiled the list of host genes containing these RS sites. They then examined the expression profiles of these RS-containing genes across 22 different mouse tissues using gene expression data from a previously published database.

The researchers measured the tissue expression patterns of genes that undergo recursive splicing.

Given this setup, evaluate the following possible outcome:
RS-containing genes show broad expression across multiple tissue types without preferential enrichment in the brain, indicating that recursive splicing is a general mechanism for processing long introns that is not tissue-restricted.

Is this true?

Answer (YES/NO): NO